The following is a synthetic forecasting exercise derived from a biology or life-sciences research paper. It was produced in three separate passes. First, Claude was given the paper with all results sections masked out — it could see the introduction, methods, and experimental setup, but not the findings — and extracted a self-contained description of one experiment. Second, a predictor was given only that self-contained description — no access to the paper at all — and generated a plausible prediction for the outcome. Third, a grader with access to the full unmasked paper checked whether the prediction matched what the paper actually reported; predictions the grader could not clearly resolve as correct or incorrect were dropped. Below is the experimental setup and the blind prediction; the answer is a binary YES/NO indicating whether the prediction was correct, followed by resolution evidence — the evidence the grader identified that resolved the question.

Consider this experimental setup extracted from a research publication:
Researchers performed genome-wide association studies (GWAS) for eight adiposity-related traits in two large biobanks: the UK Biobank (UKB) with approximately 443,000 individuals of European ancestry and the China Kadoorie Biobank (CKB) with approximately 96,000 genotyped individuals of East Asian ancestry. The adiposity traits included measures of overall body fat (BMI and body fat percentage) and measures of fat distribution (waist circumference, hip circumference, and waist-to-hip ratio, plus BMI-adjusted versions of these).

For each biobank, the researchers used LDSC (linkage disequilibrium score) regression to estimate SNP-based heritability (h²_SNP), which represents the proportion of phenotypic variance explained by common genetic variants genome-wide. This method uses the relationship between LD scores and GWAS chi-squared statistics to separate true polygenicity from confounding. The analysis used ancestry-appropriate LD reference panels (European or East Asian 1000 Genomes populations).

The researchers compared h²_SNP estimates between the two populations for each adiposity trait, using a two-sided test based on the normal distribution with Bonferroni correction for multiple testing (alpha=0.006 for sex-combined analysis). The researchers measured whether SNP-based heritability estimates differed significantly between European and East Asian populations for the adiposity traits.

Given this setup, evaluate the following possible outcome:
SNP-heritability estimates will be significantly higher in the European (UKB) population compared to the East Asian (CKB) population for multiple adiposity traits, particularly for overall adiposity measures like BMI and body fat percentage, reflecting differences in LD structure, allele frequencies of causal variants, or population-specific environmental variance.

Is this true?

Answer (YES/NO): NO